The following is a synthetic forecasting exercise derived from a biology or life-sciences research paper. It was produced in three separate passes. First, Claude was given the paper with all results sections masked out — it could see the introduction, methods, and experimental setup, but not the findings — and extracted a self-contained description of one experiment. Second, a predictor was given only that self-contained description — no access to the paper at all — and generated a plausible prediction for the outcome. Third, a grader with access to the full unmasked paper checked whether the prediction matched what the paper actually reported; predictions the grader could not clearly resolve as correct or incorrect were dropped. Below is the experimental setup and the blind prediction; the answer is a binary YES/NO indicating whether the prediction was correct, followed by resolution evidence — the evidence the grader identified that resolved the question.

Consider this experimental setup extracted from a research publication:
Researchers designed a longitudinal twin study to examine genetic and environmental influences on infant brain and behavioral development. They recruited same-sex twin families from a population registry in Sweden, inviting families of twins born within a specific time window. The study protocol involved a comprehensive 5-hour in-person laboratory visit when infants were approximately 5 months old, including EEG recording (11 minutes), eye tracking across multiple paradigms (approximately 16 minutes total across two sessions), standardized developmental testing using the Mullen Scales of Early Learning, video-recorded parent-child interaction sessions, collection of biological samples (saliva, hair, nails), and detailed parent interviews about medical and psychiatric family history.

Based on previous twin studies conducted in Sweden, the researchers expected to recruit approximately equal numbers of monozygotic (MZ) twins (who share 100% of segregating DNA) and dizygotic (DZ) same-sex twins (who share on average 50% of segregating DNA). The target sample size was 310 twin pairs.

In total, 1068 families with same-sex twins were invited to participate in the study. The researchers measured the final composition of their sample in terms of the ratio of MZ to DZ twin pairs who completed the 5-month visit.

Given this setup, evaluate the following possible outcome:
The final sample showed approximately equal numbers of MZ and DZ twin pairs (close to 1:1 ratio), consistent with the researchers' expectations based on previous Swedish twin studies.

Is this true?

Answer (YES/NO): NO